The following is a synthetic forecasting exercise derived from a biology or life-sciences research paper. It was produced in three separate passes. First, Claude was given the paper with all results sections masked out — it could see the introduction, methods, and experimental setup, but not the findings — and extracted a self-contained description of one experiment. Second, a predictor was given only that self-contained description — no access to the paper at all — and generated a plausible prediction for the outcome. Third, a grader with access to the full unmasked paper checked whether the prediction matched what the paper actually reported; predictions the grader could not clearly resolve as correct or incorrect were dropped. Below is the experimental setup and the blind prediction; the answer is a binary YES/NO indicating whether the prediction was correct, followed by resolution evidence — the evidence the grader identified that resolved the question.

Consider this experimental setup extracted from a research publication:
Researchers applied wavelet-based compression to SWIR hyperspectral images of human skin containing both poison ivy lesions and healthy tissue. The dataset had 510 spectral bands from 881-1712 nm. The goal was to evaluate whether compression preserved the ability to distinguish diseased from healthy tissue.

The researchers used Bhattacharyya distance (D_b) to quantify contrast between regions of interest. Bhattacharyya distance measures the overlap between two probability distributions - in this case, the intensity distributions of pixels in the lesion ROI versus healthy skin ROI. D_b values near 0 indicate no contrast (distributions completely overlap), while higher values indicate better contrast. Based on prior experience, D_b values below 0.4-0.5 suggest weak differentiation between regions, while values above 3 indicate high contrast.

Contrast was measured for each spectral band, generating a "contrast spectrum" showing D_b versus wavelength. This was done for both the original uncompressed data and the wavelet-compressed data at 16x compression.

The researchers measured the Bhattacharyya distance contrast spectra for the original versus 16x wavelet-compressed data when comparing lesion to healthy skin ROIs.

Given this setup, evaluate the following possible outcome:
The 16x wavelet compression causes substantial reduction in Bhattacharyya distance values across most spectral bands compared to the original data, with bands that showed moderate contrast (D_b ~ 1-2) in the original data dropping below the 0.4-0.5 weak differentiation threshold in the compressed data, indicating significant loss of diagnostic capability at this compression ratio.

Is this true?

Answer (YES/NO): NO